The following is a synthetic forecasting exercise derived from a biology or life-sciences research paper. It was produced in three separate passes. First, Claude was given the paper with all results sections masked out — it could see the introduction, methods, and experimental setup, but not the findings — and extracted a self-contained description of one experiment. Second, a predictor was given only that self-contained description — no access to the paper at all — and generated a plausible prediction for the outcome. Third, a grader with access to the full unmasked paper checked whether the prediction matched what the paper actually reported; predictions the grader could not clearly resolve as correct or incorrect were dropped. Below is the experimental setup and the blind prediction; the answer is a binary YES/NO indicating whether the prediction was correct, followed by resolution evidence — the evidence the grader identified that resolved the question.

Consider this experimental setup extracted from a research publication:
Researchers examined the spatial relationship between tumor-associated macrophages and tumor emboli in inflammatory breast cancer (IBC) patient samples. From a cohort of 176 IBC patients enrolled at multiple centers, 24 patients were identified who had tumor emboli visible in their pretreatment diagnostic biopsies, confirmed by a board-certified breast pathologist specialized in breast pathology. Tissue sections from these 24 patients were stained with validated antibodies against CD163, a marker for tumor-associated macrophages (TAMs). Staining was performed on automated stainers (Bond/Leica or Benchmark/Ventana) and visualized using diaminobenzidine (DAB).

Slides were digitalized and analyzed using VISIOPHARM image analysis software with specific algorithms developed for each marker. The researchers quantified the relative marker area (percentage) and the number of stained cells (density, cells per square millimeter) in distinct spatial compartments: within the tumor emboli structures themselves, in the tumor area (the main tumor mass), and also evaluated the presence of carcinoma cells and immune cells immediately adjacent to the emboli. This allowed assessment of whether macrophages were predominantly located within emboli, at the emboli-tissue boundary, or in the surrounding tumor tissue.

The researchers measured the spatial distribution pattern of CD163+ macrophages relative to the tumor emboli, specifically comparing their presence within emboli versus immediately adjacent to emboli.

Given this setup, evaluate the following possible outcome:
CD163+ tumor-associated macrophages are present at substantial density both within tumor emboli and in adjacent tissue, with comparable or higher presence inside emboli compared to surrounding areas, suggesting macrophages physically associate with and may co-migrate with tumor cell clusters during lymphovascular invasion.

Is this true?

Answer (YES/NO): NO